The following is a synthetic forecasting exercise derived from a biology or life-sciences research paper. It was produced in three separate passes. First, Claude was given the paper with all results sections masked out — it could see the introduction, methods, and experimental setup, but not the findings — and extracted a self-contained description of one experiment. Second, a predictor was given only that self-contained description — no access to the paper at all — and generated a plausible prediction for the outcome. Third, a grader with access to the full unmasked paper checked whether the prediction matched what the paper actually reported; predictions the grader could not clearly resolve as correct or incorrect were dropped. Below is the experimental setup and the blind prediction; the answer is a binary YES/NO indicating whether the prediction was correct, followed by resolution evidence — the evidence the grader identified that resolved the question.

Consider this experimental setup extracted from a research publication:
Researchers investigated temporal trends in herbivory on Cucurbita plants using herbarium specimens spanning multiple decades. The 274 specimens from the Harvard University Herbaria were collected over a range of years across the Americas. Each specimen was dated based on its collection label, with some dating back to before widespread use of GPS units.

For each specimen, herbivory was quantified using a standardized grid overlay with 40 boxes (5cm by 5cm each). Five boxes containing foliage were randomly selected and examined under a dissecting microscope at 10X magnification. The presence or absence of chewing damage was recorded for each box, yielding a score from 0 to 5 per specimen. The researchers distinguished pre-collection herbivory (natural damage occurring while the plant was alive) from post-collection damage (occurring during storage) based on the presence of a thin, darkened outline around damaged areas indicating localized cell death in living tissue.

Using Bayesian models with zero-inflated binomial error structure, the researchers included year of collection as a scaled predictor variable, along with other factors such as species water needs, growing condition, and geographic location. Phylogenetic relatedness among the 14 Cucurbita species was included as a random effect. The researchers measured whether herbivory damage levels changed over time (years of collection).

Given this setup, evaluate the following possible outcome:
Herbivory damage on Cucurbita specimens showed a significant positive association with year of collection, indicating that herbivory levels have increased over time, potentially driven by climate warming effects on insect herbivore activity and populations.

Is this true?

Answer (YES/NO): NO